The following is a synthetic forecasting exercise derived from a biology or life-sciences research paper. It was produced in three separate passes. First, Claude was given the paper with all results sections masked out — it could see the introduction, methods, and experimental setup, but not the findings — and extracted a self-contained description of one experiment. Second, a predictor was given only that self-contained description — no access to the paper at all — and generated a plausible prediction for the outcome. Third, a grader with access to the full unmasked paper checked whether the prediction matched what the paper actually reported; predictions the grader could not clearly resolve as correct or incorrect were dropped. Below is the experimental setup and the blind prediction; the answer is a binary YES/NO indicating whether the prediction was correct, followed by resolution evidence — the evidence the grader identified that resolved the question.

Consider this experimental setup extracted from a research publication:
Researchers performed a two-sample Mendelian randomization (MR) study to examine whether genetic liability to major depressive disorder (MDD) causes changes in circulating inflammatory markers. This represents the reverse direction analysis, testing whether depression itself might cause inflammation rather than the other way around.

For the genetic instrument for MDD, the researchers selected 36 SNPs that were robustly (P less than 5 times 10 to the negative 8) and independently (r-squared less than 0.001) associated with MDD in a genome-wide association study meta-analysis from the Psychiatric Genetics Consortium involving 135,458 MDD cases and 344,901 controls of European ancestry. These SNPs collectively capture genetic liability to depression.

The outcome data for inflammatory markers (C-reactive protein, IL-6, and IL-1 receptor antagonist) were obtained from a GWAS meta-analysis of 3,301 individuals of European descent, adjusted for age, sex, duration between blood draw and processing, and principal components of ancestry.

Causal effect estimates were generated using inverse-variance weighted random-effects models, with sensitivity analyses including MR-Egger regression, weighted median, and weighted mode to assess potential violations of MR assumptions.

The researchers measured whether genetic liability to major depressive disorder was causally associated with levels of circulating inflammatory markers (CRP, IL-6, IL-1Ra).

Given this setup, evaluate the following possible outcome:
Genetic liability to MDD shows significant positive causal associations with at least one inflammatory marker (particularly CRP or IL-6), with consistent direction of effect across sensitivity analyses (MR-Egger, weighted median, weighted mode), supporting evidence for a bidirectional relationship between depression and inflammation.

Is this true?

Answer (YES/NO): NO